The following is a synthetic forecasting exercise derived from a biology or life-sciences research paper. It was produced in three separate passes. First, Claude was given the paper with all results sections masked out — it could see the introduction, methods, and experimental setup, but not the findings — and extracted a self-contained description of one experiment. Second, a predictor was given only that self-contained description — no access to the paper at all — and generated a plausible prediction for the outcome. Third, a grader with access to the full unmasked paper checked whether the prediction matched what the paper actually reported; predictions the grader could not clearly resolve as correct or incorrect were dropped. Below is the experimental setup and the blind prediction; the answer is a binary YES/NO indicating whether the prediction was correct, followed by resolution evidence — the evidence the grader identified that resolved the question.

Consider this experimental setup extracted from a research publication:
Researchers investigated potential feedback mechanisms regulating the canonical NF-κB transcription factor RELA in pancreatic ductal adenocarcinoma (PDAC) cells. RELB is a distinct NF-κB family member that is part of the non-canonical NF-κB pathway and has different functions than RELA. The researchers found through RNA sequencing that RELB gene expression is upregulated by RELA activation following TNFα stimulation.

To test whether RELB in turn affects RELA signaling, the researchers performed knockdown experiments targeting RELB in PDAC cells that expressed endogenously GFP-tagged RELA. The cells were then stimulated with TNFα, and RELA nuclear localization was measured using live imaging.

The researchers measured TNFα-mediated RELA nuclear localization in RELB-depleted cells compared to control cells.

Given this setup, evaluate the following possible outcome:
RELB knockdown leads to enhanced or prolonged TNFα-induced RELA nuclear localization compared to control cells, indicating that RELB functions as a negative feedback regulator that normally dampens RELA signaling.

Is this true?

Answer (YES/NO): YES